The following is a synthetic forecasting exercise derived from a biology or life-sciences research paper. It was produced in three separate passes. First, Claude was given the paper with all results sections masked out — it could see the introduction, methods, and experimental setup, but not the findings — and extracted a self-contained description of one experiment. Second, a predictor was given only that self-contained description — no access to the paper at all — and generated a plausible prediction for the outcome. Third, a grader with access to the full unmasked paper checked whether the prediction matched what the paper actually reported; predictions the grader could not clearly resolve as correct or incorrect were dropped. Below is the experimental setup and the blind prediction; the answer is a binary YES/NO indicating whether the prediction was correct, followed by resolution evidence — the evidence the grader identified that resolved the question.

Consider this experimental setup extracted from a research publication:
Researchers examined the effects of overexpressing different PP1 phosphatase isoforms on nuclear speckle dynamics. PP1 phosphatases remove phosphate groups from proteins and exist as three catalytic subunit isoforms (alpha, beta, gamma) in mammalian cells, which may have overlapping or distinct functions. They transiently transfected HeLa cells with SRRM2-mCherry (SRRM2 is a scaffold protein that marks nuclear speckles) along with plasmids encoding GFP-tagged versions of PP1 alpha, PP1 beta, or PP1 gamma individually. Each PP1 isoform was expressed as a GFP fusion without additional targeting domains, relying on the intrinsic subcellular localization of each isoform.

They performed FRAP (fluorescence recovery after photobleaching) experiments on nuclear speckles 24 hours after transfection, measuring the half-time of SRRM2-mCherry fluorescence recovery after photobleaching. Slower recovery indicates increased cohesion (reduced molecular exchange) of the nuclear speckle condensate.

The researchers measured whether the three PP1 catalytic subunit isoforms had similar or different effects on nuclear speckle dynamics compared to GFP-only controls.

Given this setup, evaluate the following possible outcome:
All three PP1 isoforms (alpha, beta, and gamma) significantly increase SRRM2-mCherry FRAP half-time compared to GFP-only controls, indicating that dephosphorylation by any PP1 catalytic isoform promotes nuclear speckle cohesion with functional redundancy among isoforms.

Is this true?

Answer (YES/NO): YES